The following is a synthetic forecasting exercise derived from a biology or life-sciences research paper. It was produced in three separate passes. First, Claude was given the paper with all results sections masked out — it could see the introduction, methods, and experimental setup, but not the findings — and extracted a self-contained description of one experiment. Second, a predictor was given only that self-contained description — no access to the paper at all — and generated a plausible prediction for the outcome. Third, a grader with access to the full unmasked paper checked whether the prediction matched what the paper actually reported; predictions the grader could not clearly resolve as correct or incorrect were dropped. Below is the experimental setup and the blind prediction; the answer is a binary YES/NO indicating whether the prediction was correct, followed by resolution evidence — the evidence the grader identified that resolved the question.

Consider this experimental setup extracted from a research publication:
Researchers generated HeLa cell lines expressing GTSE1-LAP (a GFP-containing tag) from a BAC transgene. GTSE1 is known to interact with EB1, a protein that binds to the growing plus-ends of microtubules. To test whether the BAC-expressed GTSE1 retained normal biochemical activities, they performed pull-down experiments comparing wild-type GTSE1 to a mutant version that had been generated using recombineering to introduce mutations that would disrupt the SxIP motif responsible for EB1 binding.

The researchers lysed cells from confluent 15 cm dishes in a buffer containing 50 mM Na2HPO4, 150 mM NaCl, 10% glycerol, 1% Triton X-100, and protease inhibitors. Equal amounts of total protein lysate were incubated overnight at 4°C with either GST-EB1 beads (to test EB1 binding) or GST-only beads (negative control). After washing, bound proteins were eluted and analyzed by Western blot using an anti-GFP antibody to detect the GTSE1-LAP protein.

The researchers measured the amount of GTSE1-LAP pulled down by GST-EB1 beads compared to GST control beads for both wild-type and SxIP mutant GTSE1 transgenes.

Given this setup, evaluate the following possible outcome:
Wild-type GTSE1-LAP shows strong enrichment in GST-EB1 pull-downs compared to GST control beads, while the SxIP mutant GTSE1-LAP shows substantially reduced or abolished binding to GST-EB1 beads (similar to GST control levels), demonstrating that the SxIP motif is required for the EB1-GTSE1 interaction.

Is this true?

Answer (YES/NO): YES